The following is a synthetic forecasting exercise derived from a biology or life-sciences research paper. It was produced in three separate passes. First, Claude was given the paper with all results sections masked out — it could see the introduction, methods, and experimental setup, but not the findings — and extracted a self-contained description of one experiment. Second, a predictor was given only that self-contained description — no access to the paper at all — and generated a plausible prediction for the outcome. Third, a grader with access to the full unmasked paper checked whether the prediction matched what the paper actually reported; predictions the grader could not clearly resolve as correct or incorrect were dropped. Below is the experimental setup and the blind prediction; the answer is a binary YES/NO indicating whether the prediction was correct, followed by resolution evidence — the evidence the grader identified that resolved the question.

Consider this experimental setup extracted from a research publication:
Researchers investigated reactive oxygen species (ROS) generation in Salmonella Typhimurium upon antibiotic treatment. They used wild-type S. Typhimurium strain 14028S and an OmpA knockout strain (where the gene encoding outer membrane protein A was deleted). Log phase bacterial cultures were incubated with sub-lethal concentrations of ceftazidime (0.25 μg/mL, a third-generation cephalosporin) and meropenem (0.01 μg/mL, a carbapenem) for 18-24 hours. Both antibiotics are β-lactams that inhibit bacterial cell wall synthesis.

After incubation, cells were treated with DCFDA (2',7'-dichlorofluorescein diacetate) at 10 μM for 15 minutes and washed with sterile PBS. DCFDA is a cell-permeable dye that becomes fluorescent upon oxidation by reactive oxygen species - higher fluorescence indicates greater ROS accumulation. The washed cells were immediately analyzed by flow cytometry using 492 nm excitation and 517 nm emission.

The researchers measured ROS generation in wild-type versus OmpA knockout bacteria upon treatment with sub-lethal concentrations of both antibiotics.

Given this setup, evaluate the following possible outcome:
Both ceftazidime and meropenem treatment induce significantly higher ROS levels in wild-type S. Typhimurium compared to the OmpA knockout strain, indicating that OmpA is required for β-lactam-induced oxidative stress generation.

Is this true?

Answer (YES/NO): NO